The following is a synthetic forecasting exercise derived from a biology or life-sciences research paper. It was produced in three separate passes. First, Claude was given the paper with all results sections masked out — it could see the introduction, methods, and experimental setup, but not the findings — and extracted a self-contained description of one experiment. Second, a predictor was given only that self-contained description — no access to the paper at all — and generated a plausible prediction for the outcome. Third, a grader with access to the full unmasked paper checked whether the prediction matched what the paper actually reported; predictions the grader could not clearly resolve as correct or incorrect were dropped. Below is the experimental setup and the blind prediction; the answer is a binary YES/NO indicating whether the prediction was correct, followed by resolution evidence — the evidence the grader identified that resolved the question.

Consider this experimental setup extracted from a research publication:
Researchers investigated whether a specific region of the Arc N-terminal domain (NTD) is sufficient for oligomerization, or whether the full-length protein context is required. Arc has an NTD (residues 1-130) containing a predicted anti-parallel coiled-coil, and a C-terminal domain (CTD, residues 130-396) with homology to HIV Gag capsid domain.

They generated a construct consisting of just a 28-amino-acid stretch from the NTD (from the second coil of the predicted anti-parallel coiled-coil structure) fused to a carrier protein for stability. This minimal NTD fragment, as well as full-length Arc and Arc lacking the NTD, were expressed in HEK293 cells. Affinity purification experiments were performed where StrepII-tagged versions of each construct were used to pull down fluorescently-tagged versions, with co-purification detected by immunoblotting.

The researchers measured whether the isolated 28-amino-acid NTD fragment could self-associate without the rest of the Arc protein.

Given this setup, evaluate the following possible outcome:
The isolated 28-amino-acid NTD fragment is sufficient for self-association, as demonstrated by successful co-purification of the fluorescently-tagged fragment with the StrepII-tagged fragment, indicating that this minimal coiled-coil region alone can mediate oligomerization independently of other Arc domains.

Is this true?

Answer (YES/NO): YES